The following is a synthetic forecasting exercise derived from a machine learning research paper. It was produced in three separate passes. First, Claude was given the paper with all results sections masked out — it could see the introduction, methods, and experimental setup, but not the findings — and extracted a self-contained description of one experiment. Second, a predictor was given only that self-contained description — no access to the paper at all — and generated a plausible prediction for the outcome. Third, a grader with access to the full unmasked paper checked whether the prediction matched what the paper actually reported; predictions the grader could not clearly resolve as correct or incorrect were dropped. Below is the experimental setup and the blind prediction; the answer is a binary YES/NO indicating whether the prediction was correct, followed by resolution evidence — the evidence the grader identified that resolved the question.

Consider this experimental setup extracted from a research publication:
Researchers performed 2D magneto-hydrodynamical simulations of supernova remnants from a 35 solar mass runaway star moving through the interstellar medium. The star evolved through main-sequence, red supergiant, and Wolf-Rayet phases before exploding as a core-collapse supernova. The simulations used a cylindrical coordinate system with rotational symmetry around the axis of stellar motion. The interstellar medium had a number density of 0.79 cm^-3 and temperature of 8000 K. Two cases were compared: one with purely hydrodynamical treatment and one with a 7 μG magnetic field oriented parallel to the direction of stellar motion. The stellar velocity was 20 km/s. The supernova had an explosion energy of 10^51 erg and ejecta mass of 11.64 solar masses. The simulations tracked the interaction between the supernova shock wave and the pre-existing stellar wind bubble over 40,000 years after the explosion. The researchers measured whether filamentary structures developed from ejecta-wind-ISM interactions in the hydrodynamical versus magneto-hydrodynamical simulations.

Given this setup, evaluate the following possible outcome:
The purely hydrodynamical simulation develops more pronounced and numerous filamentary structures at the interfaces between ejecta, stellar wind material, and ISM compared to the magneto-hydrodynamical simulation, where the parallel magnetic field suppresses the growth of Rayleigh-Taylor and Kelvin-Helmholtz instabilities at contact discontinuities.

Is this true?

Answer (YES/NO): YES